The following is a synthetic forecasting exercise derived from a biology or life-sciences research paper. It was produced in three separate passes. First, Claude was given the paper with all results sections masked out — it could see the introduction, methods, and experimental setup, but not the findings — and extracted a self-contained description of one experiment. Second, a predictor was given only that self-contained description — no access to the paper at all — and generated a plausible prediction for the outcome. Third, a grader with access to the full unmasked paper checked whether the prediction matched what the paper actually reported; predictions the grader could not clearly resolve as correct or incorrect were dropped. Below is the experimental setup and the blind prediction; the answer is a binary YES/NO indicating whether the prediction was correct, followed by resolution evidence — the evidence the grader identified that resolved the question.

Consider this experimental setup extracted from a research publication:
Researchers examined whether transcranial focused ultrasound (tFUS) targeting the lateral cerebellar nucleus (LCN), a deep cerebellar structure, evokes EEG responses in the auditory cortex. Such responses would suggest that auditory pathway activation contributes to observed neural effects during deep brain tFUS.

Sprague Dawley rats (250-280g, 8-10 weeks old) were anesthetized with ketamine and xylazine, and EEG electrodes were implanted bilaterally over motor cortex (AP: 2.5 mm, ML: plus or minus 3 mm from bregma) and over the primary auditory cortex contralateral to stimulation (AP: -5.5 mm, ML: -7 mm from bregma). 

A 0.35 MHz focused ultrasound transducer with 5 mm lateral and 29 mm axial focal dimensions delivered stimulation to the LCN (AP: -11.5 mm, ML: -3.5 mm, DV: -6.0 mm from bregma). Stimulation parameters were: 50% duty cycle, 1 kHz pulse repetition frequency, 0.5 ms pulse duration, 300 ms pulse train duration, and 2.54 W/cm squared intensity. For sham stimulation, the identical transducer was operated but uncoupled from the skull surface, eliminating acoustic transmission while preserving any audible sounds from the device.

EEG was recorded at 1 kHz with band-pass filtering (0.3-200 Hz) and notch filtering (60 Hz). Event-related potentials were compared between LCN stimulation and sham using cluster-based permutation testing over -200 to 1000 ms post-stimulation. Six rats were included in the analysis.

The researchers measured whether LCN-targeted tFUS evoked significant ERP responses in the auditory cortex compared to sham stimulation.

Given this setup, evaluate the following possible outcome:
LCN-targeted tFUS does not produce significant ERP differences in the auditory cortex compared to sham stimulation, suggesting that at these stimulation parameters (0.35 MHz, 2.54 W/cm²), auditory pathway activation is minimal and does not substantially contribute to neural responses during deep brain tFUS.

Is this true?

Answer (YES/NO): NO